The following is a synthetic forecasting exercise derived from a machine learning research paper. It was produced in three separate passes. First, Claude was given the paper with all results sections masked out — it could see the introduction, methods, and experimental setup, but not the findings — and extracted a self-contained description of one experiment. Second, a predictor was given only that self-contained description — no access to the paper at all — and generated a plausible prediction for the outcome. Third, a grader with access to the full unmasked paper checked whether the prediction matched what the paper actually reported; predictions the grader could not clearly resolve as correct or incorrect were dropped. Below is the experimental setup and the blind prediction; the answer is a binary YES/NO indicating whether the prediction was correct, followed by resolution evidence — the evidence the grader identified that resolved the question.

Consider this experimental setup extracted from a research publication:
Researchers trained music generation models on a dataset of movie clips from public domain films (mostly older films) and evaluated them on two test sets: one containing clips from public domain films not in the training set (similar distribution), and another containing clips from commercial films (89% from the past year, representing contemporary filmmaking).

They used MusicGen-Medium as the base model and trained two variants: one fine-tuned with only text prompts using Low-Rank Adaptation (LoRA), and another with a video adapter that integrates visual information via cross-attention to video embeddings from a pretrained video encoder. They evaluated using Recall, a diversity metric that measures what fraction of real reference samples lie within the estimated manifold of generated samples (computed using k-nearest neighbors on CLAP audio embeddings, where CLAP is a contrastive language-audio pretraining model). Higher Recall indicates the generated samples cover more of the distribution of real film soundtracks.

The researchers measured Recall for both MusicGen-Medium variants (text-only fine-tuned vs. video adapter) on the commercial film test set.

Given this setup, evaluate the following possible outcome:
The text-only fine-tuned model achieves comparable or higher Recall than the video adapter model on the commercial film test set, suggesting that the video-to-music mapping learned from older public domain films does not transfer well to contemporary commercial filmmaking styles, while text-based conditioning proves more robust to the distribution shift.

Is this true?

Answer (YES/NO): YES